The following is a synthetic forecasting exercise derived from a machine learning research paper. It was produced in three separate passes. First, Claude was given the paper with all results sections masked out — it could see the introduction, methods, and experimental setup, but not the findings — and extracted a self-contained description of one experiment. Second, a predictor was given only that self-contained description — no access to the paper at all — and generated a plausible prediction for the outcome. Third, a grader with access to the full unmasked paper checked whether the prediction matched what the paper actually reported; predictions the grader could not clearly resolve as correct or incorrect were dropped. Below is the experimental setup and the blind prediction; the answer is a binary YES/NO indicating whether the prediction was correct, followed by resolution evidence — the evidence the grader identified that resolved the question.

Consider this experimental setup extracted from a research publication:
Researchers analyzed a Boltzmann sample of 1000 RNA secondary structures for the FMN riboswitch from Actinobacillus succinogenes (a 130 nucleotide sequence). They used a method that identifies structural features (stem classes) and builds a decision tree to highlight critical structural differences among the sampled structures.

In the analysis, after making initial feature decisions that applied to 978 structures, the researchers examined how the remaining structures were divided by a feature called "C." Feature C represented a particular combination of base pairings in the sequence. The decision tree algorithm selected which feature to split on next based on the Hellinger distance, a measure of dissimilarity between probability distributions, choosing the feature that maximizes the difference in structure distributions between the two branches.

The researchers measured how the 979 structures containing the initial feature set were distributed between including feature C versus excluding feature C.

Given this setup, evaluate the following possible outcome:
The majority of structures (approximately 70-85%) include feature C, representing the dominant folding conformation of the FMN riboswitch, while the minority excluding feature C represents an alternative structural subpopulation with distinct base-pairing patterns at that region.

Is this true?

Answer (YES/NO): NO